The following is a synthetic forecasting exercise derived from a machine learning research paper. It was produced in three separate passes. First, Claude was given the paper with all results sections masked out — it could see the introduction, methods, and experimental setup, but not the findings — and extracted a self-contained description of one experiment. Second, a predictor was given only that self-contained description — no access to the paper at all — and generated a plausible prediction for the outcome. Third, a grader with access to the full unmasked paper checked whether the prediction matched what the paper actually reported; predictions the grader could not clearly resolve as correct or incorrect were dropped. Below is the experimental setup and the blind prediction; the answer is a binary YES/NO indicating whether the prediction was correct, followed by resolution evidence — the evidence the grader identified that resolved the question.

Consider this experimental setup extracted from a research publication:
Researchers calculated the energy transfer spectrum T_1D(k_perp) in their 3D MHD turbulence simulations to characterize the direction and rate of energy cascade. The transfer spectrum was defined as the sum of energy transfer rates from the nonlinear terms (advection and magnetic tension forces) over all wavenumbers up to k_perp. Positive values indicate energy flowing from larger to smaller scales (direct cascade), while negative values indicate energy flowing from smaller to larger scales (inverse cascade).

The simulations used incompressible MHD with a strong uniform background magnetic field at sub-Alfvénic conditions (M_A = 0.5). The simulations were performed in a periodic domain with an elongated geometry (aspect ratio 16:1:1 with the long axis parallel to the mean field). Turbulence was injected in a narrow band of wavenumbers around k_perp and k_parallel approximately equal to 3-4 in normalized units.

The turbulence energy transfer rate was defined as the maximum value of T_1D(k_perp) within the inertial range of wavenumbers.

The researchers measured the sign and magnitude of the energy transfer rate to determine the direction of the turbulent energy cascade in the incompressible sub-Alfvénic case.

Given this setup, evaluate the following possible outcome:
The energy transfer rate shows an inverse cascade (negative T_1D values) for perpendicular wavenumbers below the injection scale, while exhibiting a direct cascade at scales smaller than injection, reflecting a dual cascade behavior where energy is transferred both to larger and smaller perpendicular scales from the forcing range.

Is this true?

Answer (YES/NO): NO